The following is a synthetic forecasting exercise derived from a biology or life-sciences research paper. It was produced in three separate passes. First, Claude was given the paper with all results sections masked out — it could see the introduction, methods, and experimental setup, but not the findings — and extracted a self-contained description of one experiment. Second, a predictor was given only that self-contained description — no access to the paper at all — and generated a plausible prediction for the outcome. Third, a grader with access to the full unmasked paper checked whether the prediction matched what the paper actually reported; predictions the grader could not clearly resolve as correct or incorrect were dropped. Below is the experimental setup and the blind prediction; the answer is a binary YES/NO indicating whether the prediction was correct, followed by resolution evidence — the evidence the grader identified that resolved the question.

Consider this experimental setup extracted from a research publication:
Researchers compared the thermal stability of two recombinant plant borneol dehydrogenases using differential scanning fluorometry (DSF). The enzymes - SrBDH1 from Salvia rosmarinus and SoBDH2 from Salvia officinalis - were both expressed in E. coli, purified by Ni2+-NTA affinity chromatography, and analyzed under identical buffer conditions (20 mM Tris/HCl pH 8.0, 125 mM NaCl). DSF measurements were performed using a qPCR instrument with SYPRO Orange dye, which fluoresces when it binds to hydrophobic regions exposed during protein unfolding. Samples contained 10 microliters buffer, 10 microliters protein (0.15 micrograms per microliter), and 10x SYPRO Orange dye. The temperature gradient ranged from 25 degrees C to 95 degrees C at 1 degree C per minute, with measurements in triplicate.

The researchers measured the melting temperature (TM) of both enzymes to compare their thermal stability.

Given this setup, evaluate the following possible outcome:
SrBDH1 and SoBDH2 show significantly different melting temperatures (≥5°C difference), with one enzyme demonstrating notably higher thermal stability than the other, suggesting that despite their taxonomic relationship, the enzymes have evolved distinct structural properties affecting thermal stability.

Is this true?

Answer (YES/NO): YES